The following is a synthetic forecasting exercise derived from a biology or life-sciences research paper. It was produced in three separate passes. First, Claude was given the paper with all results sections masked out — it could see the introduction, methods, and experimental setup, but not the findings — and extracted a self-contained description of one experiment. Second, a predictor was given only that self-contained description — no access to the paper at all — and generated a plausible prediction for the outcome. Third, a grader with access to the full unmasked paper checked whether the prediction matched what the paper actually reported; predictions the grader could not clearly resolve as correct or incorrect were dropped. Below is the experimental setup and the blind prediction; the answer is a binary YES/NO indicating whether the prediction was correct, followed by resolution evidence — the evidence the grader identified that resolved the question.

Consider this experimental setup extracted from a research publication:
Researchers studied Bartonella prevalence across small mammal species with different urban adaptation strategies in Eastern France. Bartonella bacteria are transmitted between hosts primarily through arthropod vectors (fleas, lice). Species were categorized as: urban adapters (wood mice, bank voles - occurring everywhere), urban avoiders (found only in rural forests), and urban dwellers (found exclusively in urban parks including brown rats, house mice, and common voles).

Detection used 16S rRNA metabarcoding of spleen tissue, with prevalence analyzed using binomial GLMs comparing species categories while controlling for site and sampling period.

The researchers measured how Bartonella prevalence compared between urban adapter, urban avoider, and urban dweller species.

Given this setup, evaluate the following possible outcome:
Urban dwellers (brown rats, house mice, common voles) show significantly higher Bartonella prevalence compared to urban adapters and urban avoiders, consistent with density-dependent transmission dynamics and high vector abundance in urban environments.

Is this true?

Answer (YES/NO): NO